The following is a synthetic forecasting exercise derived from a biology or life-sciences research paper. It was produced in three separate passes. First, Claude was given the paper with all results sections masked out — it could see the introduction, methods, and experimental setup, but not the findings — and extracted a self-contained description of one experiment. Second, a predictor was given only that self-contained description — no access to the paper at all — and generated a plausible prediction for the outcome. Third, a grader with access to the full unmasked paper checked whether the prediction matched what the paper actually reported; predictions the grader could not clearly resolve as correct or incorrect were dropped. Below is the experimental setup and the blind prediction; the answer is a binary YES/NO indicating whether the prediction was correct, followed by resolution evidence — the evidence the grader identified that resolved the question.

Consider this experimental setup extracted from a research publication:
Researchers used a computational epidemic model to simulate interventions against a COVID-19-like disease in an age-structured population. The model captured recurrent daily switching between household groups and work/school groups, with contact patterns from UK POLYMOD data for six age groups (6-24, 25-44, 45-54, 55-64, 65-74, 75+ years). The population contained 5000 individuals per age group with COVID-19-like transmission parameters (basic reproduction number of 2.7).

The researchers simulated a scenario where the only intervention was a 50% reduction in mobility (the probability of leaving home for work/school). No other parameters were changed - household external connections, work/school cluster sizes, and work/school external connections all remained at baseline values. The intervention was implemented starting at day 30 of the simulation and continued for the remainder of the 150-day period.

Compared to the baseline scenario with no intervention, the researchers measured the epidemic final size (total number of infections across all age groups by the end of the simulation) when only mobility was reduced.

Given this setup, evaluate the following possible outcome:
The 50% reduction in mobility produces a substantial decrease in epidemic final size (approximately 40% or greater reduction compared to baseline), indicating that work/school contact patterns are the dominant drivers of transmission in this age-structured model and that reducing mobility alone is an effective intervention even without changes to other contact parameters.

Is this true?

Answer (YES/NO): NO